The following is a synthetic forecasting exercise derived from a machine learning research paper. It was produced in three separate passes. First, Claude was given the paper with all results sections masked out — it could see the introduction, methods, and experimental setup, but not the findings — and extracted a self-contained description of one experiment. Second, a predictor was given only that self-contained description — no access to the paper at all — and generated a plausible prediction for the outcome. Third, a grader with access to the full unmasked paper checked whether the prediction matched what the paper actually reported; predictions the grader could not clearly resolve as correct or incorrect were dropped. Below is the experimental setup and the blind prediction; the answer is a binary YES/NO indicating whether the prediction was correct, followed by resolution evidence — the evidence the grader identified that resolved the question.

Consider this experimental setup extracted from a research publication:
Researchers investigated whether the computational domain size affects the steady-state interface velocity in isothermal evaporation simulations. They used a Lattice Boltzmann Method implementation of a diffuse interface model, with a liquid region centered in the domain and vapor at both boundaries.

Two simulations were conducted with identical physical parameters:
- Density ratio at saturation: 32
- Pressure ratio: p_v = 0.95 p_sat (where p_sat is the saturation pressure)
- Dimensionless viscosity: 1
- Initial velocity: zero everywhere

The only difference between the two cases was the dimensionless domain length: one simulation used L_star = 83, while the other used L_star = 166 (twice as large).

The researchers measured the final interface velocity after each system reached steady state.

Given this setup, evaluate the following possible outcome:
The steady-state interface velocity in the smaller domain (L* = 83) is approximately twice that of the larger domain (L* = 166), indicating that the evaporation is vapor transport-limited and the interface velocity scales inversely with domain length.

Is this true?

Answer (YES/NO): NO